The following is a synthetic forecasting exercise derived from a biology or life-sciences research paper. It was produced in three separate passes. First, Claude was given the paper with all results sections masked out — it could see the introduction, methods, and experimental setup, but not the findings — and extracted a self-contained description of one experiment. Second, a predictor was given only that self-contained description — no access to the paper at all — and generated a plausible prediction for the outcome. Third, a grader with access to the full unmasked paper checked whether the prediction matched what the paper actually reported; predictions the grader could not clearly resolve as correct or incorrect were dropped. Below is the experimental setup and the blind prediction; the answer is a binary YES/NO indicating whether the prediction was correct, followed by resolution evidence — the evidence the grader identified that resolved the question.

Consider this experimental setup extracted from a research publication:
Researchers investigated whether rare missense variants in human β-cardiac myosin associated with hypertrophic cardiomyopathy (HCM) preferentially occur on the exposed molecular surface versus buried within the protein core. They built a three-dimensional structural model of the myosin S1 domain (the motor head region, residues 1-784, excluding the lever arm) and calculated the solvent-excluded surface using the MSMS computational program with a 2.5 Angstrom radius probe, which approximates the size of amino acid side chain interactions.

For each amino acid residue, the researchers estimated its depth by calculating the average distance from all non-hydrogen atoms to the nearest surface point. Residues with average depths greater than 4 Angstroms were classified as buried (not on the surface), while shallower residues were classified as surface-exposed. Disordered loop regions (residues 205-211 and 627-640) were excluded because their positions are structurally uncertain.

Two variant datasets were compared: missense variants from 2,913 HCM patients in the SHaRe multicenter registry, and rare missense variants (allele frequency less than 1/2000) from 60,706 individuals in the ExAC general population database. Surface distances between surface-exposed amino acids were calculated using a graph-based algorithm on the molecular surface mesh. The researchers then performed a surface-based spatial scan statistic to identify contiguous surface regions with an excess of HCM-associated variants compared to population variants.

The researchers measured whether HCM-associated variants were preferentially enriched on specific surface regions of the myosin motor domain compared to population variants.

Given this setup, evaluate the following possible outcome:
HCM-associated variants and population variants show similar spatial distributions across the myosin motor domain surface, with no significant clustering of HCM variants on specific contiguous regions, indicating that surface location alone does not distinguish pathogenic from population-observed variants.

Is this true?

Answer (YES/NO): NO